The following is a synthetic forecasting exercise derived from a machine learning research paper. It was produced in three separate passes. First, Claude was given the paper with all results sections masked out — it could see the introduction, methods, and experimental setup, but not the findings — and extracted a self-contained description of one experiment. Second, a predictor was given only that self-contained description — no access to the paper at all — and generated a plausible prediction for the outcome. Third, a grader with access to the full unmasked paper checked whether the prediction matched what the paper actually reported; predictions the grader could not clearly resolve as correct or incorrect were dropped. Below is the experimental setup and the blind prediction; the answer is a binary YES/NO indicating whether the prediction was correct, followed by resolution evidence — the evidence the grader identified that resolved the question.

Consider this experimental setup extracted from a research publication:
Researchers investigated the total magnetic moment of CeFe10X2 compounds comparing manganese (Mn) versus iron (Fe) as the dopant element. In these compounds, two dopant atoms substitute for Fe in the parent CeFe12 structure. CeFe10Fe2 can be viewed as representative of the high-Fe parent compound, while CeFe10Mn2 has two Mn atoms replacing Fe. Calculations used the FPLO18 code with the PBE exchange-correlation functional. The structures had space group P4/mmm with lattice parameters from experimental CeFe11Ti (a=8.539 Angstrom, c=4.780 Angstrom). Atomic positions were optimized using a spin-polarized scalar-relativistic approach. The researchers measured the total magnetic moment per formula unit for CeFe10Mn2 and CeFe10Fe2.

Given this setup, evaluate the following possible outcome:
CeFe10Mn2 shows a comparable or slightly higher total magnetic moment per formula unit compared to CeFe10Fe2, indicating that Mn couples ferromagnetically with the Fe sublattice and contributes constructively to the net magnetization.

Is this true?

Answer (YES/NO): NO